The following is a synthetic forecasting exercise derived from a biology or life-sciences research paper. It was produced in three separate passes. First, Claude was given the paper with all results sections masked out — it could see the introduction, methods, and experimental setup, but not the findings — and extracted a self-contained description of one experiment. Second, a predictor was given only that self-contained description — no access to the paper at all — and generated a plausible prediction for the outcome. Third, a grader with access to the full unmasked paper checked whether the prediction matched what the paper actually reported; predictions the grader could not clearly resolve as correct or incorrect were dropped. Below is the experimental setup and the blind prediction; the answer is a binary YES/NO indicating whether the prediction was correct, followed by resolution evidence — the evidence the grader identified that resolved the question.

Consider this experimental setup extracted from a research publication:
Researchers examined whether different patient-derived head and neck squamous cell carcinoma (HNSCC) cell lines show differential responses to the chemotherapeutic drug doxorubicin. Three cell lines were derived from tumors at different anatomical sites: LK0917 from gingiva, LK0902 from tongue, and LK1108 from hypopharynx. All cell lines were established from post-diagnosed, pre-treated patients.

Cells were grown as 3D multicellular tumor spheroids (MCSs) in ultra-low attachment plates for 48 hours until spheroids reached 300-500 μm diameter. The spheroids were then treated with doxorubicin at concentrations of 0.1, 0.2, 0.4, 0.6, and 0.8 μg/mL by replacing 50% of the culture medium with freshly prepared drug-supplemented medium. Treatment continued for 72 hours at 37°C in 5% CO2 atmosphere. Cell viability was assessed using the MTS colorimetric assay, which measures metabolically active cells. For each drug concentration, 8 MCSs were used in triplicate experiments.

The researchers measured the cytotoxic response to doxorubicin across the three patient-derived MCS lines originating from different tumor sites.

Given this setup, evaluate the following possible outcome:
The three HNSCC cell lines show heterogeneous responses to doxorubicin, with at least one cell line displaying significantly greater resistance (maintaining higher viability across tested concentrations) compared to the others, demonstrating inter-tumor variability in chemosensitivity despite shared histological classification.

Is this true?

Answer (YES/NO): YES